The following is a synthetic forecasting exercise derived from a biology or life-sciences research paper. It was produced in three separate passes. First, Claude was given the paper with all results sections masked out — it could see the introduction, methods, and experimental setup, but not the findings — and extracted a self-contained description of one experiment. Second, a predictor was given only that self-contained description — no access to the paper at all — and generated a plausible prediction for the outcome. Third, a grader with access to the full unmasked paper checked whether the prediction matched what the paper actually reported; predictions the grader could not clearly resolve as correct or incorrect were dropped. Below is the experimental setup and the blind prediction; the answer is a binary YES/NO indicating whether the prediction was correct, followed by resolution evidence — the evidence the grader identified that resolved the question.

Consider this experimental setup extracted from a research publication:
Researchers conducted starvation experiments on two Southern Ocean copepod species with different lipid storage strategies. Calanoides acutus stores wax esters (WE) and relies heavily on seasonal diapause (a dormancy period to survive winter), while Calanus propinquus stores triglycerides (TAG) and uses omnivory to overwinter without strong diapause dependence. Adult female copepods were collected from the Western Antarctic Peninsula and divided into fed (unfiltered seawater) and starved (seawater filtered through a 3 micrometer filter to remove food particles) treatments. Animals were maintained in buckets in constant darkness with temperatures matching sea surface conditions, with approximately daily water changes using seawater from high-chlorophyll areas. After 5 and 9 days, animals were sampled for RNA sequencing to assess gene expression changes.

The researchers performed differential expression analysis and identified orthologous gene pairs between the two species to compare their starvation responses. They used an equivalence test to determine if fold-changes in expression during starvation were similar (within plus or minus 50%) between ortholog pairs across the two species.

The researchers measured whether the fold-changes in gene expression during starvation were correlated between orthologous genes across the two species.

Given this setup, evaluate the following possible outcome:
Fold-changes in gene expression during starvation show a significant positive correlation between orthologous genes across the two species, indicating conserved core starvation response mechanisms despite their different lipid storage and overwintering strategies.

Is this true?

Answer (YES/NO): YES